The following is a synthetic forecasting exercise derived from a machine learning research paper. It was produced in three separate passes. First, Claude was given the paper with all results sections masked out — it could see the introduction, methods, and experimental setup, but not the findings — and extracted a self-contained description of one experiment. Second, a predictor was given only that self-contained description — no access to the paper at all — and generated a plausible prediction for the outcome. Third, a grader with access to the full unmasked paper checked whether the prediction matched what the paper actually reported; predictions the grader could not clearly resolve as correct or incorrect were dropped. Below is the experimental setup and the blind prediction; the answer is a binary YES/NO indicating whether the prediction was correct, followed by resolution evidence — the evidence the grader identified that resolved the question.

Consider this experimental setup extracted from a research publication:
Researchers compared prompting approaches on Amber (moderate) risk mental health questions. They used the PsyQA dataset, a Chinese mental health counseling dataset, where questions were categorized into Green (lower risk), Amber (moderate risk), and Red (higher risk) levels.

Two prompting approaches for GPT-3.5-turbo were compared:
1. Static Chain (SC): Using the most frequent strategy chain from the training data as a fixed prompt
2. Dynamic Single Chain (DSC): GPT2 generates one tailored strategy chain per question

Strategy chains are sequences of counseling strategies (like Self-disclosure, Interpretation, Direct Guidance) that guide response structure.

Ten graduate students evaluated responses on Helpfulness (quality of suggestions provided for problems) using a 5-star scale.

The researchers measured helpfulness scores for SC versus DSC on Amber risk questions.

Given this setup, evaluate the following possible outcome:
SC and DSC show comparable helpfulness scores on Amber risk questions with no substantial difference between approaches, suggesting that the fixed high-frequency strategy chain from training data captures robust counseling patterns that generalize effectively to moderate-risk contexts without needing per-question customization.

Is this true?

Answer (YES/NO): YES